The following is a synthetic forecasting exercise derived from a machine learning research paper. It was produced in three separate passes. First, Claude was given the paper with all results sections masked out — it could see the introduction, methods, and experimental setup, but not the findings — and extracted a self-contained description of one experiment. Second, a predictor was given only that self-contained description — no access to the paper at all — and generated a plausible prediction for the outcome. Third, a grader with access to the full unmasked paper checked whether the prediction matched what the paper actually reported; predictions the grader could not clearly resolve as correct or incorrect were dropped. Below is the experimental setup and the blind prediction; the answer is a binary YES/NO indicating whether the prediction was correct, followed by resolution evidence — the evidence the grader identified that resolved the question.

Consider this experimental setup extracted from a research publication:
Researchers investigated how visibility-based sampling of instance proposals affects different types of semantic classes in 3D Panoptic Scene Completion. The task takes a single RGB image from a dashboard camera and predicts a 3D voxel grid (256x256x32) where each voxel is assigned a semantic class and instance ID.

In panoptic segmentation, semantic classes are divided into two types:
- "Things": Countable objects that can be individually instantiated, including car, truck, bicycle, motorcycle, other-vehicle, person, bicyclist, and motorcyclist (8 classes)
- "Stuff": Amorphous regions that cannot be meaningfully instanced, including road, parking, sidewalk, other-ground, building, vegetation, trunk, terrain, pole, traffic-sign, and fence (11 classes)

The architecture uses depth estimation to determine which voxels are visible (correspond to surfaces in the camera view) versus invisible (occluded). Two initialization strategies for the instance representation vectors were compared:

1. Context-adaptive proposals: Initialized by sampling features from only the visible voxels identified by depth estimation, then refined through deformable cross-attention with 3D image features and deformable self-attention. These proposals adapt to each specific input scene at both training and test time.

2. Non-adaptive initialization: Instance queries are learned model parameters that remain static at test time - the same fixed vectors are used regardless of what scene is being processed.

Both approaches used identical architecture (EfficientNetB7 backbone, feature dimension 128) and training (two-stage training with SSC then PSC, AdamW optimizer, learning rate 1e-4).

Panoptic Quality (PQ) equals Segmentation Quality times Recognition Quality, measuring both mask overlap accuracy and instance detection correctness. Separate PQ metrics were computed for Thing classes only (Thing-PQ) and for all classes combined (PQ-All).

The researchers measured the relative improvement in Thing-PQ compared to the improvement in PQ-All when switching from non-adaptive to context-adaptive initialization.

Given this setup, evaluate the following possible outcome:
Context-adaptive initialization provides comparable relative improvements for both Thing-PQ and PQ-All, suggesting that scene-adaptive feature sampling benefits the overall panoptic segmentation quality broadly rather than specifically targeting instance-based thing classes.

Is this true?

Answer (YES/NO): NO